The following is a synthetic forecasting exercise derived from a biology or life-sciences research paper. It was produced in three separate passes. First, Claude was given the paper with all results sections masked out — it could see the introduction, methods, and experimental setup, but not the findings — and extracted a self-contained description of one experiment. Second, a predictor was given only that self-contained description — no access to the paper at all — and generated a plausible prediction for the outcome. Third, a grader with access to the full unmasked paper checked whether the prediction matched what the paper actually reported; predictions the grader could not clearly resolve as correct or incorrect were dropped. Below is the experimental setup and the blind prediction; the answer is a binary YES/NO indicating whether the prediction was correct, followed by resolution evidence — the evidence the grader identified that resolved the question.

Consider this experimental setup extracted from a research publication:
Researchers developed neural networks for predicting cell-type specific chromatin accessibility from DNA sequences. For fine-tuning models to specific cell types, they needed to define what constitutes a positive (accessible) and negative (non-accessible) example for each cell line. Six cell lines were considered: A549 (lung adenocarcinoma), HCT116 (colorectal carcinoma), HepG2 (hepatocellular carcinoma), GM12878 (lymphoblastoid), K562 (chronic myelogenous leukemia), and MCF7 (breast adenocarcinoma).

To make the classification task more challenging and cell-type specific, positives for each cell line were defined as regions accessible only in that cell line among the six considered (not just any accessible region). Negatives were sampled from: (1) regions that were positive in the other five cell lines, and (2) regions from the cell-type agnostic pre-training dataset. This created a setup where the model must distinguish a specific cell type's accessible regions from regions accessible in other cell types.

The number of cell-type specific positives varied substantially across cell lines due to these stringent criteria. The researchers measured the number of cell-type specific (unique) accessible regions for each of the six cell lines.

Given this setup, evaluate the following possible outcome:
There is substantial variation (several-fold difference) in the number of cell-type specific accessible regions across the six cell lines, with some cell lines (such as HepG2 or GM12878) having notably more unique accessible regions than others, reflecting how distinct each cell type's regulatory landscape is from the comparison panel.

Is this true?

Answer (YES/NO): NO